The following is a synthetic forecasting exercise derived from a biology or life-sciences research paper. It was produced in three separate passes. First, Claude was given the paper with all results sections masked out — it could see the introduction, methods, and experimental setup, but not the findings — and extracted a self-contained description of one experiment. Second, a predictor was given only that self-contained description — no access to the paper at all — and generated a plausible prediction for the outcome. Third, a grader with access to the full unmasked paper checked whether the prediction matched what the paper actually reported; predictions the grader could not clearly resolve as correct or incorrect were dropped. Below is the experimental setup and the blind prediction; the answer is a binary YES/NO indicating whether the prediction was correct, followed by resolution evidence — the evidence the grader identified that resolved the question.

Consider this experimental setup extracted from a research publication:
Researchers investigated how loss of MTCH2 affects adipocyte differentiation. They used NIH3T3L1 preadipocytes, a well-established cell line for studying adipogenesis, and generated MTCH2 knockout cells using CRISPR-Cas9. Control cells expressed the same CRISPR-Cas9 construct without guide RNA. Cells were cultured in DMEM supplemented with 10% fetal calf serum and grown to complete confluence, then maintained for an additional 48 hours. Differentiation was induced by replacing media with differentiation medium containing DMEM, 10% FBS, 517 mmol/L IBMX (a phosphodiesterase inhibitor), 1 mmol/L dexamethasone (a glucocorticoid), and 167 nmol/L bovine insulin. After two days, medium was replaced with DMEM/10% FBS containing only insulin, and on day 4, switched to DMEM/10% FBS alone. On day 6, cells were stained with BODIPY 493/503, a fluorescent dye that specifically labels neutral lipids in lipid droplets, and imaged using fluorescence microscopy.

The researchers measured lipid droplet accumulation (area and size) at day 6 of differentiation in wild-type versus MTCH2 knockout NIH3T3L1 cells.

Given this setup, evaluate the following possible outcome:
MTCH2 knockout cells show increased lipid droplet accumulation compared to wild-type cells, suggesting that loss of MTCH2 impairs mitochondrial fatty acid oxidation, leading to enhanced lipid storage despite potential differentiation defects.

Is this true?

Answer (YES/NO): NO